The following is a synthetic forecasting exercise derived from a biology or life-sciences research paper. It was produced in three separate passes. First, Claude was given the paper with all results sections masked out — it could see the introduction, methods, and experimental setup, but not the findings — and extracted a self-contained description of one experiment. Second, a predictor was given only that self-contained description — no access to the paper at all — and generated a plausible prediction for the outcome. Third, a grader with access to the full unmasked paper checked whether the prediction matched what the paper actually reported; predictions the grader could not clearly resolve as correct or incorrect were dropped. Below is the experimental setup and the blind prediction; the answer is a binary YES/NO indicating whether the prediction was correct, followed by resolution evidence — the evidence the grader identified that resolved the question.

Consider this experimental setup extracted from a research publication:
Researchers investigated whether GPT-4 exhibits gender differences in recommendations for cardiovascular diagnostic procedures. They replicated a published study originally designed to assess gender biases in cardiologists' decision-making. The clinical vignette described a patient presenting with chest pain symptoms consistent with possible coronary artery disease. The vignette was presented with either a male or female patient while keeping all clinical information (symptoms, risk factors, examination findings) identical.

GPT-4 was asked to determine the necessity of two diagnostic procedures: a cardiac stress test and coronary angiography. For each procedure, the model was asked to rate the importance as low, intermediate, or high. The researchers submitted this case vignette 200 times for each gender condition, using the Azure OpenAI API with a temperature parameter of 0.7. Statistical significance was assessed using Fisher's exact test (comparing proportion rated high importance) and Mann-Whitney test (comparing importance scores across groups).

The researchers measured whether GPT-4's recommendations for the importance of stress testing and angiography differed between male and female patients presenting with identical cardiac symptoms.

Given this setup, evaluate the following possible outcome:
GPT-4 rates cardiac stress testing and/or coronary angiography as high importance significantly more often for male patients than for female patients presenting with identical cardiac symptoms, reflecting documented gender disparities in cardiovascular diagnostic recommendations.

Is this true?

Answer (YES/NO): YES